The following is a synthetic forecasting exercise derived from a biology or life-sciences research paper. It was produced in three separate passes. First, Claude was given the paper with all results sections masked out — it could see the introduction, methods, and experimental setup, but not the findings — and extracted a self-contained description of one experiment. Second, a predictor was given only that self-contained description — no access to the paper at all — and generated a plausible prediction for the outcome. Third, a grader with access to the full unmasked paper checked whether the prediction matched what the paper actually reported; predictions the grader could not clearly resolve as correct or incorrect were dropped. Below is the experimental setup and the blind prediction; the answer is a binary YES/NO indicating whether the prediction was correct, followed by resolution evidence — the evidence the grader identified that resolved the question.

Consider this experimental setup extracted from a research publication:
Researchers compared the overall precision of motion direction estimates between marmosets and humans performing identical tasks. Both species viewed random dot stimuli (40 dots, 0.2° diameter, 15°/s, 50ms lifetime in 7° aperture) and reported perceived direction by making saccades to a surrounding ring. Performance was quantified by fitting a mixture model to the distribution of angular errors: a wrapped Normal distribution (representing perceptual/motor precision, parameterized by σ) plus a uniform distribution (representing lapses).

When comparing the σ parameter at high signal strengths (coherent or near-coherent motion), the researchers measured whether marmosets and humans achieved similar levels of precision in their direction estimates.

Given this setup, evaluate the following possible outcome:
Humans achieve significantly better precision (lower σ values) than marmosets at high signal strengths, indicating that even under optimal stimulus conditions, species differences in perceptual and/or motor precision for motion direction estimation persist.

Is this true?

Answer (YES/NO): YES